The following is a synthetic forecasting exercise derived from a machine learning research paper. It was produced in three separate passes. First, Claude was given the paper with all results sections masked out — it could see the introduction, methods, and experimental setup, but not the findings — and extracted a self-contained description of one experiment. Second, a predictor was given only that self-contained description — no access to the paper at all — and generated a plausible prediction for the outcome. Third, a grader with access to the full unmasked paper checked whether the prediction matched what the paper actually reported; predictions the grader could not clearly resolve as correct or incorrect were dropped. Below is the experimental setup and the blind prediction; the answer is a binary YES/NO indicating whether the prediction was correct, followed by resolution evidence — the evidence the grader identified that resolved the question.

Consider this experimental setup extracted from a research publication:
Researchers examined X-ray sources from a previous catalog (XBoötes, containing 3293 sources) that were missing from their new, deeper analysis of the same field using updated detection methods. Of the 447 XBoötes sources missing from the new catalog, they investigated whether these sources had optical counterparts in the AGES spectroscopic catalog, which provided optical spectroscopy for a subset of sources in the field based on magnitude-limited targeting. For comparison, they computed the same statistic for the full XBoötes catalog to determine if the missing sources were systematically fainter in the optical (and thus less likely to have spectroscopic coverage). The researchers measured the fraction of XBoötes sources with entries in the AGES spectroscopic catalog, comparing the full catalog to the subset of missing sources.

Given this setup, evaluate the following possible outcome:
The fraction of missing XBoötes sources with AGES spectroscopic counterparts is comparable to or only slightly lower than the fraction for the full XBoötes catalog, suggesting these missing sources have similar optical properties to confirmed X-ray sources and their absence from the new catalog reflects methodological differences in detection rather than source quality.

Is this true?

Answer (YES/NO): NO